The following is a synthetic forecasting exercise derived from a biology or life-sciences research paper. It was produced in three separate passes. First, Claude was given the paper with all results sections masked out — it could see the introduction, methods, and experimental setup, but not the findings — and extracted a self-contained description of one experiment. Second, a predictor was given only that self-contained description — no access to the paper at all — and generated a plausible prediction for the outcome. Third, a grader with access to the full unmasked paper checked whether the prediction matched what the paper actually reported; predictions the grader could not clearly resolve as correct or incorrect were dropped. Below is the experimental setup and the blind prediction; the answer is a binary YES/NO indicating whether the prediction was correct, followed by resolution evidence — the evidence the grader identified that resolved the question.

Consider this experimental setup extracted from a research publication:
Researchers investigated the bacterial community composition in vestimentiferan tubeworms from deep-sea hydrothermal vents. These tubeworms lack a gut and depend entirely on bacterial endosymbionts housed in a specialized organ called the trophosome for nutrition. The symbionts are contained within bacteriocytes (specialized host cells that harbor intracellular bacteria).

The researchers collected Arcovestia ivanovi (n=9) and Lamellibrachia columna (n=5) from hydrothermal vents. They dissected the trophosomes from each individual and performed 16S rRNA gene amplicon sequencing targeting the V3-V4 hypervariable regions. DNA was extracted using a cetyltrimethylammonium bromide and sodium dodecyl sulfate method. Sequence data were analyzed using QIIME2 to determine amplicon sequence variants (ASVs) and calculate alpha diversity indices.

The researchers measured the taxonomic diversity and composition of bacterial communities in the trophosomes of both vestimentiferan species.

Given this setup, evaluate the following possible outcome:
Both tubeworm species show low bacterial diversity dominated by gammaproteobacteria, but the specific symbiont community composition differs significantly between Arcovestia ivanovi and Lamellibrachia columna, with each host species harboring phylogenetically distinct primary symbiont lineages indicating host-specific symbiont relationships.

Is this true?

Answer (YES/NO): YES